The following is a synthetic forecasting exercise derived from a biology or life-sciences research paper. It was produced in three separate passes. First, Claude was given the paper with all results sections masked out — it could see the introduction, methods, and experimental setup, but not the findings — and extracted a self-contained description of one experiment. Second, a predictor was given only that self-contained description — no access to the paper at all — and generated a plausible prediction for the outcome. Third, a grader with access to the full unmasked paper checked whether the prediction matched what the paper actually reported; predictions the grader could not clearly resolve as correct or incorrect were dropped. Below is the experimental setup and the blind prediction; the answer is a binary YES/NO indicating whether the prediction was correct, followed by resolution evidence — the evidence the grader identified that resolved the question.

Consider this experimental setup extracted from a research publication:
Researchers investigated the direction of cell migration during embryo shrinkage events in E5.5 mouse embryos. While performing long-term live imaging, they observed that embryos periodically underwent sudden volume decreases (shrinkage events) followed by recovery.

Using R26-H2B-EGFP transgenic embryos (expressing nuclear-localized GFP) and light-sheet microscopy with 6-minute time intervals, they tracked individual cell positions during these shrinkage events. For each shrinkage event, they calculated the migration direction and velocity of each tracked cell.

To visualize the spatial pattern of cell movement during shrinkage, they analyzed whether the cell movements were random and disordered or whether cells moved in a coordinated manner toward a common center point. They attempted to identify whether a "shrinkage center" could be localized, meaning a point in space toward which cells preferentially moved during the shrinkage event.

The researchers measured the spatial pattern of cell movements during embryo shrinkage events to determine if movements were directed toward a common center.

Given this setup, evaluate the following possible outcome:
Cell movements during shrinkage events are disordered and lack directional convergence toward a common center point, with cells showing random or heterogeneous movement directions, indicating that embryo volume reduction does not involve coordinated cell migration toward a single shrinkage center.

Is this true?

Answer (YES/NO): NO